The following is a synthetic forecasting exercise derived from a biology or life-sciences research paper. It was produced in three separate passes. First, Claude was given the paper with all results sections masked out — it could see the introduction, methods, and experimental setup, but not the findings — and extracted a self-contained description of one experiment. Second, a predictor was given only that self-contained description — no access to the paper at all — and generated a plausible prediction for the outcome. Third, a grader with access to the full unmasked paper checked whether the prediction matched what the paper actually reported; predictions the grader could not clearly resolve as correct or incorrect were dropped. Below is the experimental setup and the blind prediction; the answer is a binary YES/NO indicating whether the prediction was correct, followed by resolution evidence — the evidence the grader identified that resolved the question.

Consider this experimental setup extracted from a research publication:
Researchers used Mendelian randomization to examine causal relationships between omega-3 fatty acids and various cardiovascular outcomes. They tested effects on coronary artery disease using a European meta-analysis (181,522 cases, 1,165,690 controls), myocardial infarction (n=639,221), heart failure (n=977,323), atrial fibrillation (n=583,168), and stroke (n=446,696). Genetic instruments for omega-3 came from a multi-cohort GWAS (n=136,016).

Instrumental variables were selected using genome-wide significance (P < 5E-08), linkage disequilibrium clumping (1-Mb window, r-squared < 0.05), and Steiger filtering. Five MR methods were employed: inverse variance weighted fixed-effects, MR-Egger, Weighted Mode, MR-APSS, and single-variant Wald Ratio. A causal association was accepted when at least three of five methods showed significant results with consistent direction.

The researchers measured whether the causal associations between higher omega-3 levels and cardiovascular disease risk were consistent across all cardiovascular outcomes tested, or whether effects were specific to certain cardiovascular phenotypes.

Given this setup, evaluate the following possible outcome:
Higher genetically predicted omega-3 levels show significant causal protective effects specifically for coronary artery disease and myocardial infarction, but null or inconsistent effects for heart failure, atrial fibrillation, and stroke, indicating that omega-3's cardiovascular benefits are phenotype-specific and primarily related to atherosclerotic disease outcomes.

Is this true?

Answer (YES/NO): NO